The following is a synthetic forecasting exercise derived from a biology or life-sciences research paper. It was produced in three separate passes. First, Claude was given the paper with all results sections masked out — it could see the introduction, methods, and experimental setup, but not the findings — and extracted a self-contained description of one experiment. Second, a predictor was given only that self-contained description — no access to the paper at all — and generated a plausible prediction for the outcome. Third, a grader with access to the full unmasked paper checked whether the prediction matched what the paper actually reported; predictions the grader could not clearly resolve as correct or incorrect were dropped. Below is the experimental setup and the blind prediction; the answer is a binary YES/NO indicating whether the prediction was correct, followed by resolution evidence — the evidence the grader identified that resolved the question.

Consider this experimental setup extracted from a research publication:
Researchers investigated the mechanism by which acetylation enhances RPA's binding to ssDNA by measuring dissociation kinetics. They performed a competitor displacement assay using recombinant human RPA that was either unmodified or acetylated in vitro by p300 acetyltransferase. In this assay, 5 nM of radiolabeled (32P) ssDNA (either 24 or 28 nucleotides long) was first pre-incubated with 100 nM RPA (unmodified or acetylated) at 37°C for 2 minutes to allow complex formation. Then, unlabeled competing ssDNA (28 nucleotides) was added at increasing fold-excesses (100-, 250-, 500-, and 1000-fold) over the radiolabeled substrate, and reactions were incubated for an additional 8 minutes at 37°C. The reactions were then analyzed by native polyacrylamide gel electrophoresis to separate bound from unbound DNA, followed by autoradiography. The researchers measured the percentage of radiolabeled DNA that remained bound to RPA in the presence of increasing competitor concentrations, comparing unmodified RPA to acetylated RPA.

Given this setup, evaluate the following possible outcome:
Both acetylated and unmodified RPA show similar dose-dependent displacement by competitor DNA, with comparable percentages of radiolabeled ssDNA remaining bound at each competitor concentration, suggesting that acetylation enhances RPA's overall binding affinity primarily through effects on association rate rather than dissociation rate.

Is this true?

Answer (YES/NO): NO